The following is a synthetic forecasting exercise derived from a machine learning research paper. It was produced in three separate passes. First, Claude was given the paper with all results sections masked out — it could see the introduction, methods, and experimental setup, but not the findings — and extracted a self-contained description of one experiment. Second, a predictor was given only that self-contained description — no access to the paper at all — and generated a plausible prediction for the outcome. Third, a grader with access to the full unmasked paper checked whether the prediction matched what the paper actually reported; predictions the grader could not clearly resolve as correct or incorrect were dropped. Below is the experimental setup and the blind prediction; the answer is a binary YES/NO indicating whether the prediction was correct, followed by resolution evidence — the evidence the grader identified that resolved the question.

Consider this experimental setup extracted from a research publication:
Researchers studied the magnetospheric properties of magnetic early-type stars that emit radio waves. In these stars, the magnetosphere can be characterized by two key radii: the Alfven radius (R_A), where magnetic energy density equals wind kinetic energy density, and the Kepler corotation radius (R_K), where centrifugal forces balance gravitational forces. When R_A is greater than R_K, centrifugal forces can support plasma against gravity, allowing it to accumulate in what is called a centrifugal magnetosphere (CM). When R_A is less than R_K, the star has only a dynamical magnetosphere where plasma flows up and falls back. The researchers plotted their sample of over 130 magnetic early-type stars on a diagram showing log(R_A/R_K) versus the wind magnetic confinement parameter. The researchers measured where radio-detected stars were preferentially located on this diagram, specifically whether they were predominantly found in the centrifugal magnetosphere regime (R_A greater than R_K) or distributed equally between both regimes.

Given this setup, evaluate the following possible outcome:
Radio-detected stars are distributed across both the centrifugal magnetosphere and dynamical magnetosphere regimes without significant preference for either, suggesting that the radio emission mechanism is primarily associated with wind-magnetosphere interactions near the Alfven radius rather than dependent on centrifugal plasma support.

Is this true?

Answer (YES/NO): NO